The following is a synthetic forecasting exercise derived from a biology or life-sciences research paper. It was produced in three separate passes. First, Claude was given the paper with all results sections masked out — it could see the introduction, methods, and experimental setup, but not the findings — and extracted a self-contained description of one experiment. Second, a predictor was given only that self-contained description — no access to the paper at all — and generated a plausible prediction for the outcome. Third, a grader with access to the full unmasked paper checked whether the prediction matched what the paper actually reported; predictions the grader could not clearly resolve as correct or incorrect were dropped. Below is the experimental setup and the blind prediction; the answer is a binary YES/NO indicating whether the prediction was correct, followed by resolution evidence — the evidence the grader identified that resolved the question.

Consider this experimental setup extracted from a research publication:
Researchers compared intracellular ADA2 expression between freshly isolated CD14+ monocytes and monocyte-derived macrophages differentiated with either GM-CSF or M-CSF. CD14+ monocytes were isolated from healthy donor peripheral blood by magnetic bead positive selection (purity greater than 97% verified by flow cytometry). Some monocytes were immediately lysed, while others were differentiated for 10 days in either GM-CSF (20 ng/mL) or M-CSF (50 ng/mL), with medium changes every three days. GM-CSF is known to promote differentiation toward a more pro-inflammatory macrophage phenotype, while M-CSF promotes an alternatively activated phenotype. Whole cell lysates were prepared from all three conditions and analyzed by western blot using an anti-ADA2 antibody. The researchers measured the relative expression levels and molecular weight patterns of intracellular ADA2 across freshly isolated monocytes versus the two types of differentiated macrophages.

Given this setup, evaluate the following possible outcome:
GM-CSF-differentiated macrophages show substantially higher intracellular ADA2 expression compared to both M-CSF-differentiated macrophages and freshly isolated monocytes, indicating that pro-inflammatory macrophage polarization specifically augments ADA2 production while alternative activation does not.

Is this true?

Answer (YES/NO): NO